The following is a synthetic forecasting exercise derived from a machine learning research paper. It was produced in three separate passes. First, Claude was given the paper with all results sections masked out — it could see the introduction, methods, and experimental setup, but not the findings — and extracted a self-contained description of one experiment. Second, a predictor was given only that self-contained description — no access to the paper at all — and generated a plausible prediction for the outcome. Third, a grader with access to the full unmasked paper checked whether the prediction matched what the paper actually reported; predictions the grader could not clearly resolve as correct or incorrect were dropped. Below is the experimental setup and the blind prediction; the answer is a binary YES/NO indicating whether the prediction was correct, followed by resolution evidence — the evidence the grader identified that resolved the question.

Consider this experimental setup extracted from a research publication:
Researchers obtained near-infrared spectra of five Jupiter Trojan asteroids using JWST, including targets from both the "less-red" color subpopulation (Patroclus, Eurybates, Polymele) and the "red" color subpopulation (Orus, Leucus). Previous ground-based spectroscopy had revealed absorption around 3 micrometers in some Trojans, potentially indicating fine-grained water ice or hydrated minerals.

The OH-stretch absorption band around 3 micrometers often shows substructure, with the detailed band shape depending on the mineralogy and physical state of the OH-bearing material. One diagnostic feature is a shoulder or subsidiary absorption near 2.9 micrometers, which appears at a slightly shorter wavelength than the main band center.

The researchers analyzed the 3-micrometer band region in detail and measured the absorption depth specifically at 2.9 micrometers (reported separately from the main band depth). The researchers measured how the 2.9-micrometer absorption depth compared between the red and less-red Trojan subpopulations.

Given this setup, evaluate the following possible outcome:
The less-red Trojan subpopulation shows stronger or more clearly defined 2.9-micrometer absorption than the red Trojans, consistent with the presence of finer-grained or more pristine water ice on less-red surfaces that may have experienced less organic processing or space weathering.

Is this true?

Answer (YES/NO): YES